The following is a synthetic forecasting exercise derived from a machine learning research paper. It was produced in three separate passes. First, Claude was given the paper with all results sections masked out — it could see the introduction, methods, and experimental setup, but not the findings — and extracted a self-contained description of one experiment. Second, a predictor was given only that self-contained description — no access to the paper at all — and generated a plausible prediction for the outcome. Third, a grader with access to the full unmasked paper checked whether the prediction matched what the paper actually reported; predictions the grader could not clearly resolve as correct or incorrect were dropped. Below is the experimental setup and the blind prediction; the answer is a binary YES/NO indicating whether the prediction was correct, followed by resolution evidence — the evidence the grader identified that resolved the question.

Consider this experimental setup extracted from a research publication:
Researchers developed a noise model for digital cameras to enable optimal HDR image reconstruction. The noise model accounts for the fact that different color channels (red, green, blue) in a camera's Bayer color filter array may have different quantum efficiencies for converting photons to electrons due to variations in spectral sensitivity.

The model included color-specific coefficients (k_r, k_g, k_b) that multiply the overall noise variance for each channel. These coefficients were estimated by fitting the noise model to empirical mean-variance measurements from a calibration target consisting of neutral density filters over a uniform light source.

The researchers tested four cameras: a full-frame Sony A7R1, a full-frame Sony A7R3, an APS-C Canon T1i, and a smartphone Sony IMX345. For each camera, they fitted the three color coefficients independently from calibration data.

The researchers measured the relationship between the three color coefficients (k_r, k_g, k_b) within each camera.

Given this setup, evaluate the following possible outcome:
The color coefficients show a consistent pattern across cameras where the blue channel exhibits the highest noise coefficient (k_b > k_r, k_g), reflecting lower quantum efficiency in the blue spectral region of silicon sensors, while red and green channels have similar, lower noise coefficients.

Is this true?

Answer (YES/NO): NO